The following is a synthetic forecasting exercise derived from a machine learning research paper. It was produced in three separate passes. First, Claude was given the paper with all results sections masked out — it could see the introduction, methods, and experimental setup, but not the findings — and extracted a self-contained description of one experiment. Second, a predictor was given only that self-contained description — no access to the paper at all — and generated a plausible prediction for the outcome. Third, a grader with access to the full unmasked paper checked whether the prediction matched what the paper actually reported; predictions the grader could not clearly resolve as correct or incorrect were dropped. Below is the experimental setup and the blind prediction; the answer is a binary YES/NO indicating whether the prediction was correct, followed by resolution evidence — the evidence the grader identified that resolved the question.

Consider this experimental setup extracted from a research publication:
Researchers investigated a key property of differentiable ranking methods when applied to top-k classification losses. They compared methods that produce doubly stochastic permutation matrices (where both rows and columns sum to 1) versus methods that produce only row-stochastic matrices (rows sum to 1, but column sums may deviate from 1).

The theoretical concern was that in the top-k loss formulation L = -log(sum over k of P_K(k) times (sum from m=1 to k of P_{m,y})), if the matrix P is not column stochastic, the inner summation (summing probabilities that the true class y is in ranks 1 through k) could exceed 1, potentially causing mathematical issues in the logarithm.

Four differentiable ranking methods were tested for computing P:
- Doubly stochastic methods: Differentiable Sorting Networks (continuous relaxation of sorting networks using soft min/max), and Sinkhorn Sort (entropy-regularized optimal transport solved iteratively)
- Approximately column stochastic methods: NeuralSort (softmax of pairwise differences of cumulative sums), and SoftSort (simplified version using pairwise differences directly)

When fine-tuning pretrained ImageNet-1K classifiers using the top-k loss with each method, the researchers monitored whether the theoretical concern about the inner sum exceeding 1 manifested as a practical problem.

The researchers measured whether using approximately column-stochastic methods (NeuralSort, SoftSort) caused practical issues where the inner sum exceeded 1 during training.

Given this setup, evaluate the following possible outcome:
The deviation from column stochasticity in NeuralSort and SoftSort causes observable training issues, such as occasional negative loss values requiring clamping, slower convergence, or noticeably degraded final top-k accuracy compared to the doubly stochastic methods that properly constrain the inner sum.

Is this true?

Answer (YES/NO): NO